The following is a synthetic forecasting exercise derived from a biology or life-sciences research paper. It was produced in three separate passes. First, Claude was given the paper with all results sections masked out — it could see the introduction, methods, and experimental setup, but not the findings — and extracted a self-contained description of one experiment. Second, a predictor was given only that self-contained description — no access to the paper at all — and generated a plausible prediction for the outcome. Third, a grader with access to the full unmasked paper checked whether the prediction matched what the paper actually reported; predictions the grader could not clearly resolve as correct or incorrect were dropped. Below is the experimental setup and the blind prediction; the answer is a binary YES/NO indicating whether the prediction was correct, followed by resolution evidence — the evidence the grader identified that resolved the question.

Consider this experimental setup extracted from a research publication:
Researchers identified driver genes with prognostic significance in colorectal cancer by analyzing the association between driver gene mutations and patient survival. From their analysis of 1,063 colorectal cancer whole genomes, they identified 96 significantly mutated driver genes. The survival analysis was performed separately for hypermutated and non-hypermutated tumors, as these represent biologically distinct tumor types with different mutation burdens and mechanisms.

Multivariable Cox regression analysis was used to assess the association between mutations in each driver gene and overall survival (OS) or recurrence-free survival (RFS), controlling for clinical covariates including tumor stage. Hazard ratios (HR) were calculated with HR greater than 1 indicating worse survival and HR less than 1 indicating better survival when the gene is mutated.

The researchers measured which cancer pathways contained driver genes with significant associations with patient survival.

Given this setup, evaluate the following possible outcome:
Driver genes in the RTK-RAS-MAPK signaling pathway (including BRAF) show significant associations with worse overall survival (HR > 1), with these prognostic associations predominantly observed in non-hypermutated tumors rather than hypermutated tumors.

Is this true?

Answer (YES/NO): YES